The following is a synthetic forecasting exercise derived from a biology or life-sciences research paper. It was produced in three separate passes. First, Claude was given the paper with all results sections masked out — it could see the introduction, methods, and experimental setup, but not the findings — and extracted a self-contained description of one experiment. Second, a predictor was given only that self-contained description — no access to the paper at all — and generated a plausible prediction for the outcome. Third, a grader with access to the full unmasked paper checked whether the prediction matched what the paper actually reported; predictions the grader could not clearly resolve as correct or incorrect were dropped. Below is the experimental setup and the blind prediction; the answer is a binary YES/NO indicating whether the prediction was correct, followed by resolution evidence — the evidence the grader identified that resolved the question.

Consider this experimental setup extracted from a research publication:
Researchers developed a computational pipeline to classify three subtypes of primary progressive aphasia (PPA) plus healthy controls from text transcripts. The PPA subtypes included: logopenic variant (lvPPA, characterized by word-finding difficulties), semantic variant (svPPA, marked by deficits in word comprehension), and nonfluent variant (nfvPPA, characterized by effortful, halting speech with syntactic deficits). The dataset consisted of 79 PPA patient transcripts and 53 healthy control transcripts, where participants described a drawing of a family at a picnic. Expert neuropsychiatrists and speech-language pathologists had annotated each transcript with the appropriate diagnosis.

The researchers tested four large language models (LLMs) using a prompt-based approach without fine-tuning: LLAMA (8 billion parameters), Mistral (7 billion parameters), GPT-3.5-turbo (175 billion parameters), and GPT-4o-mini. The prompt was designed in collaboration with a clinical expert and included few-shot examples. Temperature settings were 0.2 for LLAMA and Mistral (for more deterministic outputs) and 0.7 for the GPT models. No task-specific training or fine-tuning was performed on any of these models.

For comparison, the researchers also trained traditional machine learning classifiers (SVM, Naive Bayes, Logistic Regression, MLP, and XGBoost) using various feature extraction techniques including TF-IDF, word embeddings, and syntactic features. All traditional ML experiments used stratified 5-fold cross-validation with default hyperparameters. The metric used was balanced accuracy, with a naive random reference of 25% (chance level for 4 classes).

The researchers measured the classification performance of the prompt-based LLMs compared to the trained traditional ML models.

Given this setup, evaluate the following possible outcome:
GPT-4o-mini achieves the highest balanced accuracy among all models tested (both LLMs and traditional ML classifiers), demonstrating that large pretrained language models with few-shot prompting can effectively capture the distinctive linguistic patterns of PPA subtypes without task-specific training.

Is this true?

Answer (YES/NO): NO